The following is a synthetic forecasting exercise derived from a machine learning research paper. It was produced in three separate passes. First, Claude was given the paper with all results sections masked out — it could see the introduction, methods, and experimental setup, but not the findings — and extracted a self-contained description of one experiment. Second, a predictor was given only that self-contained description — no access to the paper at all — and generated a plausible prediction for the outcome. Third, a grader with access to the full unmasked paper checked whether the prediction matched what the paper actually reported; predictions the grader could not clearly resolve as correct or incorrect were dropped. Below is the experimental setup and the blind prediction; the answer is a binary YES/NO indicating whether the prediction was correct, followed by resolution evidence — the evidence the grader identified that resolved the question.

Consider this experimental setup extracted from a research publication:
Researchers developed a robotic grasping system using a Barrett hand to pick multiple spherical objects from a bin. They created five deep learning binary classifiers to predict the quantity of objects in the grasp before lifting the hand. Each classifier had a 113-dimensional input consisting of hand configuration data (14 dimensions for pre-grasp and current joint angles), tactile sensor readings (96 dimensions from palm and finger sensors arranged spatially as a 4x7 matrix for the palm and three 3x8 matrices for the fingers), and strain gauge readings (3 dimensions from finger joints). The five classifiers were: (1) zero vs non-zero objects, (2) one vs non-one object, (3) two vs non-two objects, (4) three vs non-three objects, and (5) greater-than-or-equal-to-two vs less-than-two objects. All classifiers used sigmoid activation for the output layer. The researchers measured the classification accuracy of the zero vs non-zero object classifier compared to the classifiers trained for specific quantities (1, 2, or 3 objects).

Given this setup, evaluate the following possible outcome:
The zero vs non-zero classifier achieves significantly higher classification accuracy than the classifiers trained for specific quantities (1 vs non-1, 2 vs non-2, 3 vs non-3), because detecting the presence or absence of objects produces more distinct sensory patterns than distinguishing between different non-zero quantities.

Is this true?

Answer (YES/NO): YES